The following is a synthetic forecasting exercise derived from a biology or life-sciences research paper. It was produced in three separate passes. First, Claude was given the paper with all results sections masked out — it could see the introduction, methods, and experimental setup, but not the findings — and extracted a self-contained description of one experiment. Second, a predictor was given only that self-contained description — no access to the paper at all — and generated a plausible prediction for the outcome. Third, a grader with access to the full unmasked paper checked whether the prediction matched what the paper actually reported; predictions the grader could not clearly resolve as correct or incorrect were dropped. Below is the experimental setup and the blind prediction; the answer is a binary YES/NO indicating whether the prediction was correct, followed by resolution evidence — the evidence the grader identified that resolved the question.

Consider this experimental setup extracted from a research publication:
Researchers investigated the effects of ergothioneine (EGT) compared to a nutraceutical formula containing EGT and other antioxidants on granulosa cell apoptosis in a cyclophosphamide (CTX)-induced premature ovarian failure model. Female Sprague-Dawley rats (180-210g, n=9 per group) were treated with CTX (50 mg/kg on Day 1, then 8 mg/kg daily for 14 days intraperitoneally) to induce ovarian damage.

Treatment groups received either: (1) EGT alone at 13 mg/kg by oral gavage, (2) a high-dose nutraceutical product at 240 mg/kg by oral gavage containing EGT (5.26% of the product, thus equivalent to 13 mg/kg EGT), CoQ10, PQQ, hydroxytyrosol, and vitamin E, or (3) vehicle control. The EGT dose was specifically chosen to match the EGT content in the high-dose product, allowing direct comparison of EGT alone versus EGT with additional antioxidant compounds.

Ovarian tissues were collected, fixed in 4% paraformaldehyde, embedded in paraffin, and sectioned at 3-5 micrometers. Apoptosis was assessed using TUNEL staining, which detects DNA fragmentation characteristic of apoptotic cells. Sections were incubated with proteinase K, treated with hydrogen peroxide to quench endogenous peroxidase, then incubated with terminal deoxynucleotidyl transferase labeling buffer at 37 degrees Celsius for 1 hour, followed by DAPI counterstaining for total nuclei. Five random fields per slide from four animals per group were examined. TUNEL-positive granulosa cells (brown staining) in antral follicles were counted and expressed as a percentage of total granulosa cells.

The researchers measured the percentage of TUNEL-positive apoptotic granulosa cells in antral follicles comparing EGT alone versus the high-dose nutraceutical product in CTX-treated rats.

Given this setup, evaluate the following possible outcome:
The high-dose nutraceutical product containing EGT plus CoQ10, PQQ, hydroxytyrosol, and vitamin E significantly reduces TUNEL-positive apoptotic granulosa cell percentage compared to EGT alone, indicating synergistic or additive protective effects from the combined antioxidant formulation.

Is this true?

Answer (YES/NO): NO